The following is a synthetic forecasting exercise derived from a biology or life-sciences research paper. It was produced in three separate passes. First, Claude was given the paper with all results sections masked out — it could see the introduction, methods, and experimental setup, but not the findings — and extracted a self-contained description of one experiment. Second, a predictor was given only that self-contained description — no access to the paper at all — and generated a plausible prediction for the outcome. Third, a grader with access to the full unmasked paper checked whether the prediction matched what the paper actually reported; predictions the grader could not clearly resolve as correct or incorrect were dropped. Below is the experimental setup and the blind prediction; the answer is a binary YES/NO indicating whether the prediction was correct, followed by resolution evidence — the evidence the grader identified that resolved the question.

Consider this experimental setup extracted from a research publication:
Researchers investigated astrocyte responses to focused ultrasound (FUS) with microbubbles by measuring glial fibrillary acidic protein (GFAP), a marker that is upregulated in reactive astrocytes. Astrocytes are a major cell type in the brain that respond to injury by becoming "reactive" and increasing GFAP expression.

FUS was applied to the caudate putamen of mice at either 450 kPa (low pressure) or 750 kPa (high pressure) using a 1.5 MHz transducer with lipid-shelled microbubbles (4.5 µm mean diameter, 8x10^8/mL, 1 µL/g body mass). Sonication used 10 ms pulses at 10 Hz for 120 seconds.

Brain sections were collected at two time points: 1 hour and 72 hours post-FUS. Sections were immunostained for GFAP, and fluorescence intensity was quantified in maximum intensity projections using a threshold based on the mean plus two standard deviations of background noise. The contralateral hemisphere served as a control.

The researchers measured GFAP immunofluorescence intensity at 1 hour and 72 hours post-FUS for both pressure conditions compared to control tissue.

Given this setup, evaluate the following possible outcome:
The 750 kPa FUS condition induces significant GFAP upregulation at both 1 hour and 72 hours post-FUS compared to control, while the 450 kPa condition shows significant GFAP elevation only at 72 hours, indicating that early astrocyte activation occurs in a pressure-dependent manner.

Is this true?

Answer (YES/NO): NO